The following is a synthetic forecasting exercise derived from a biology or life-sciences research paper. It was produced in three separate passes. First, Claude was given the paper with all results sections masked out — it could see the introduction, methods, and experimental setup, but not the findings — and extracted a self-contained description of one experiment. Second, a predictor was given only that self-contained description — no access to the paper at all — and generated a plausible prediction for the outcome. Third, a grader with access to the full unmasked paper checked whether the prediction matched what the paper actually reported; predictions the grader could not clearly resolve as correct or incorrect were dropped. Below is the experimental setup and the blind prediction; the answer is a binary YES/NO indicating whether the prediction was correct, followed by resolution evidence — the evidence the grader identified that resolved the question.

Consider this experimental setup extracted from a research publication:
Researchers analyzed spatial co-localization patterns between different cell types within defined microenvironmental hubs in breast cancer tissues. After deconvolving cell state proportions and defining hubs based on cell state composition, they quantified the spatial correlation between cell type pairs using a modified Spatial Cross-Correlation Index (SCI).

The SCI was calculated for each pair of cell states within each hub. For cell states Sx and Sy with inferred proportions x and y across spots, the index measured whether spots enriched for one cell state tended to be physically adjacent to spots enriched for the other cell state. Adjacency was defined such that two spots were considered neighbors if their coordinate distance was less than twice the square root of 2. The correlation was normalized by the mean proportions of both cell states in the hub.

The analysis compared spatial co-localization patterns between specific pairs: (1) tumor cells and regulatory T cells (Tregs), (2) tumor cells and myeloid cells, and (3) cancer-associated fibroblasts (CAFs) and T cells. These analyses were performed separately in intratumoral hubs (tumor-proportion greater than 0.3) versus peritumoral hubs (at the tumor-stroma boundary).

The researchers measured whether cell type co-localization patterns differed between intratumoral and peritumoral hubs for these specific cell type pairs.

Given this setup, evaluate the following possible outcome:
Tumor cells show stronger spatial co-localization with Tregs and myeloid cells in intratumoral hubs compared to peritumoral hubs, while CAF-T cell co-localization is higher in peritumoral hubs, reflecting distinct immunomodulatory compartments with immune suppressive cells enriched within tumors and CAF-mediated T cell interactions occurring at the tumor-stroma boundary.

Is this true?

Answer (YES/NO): NO